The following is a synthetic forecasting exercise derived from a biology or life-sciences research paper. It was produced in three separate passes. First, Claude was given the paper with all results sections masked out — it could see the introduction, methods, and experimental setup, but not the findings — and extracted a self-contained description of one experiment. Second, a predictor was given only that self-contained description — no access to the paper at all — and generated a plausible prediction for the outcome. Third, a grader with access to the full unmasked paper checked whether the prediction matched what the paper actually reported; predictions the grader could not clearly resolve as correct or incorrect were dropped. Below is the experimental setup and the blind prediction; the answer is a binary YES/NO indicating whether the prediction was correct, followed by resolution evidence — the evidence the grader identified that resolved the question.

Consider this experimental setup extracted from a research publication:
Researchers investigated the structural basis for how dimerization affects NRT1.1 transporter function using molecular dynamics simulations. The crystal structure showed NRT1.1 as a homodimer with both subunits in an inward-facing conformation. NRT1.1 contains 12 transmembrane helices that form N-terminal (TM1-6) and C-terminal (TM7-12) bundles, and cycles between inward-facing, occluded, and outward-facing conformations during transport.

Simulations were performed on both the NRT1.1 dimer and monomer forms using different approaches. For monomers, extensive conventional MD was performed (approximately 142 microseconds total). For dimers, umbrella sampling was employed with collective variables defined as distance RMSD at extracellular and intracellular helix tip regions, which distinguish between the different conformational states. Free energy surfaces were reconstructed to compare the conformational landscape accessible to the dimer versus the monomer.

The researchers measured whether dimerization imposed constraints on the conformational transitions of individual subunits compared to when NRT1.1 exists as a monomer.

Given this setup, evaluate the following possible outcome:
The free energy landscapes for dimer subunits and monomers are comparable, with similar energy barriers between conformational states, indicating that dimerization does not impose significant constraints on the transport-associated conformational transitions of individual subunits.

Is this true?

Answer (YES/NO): NO